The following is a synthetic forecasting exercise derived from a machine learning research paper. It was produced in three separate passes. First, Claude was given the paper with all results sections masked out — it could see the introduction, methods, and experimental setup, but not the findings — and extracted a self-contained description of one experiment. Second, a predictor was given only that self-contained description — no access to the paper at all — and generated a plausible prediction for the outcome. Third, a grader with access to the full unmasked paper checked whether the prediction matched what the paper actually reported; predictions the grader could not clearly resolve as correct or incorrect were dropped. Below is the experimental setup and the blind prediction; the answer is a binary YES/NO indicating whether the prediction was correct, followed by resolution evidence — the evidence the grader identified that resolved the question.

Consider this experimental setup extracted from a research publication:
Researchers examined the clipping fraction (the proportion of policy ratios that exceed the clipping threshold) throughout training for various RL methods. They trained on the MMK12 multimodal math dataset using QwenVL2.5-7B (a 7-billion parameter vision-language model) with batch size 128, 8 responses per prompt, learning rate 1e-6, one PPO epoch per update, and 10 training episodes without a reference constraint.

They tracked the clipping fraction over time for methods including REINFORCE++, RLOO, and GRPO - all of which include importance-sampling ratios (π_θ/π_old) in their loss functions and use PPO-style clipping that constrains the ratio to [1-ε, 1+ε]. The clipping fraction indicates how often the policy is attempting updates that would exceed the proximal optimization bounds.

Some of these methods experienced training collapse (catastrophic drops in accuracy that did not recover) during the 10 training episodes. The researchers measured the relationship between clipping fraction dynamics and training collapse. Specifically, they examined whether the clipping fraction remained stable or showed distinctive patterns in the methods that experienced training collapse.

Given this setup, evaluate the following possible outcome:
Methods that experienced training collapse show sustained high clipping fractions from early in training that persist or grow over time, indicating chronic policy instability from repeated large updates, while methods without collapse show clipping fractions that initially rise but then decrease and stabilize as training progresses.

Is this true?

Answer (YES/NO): NO